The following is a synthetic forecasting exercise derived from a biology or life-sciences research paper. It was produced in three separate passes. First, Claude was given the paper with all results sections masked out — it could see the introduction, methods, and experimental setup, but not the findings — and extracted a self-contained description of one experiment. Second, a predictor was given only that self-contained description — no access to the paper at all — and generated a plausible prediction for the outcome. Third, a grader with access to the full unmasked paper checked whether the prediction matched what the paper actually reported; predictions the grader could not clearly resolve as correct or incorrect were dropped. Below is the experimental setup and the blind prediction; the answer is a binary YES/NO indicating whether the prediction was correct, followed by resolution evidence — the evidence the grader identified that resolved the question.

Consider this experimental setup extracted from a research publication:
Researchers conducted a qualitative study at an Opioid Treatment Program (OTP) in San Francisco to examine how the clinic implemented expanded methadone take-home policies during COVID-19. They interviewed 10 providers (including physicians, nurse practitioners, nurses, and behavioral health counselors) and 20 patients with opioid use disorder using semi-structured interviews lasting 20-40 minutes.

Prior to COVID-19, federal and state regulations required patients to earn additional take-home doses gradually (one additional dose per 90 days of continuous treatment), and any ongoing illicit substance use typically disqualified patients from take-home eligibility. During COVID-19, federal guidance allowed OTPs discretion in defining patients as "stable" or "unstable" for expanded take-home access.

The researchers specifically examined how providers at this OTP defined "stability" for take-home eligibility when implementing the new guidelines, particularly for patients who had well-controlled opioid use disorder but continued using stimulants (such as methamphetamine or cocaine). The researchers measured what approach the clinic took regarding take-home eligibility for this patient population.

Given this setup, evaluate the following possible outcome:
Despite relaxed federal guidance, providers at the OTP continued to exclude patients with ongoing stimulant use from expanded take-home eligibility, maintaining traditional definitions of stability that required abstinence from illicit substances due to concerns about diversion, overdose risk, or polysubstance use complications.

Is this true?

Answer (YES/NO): NO